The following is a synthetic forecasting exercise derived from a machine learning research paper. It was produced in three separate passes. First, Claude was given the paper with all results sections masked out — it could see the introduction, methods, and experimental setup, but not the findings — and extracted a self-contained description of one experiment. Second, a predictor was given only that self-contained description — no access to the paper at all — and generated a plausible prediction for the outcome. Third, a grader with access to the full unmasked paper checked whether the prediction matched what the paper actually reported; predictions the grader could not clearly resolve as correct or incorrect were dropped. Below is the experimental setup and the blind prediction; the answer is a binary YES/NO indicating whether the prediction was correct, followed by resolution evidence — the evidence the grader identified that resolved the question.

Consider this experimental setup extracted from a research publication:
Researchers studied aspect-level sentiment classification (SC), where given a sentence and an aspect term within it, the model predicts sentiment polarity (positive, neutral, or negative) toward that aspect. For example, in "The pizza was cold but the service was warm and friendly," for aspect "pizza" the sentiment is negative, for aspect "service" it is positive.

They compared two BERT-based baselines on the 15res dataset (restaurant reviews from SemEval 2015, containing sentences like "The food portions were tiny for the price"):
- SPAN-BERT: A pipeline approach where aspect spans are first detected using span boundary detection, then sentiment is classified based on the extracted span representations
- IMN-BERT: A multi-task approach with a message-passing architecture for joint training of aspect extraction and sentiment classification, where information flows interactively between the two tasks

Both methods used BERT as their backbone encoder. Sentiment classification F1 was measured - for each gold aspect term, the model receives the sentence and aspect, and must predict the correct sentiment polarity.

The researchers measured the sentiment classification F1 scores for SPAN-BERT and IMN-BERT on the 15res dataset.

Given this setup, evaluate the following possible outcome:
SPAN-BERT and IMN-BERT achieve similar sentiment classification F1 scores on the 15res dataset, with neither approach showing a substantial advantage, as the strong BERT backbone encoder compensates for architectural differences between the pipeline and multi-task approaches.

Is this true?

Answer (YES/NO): NO